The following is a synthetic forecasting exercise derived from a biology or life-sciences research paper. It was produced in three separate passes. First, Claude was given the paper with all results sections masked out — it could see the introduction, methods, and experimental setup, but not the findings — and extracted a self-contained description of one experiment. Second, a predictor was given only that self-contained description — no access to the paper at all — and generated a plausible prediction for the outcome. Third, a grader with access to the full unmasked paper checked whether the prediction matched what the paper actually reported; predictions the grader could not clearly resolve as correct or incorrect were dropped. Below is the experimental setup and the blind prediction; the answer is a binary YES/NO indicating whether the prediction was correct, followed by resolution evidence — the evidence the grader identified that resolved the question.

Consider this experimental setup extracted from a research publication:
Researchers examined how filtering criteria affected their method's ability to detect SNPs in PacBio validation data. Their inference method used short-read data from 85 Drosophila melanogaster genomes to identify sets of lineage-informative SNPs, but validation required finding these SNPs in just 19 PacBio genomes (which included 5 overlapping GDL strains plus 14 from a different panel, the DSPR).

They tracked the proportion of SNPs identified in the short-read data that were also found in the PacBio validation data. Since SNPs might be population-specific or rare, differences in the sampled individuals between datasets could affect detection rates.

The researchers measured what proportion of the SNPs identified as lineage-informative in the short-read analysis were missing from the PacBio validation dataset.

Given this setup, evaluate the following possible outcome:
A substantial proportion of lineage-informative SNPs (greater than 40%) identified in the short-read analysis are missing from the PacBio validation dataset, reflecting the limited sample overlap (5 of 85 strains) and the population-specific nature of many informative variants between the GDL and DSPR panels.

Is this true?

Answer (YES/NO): NO